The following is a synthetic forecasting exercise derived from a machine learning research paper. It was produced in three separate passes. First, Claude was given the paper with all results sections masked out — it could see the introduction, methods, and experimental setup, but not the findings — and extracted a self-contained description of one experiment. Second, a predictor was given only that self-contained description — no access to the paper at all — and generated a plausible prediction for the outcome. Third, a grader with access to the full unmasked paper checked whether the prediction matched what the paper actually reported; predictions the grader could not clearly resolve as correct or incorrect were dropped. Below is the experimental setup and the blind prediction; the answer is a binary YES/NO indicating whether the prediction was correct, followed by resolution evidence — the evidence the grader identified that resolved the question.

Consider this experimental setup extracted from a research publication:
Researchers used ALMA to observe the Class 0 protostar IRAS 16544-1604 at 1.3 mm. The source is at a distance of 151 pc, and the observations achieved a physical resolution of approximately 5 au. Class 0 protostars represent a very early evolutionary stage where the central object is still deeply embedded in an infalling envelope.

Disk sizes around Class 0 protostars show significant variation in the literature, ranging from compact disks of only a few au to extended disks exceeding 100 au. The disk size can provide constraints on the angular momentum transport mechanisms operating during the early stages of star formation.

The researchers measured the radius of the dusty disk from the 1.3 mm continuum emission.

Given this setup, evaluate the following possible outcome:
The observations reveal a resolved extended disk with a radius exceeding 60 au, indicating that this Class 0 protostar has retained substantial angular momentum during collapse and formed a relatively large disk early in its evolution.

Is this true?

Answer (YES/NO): NO